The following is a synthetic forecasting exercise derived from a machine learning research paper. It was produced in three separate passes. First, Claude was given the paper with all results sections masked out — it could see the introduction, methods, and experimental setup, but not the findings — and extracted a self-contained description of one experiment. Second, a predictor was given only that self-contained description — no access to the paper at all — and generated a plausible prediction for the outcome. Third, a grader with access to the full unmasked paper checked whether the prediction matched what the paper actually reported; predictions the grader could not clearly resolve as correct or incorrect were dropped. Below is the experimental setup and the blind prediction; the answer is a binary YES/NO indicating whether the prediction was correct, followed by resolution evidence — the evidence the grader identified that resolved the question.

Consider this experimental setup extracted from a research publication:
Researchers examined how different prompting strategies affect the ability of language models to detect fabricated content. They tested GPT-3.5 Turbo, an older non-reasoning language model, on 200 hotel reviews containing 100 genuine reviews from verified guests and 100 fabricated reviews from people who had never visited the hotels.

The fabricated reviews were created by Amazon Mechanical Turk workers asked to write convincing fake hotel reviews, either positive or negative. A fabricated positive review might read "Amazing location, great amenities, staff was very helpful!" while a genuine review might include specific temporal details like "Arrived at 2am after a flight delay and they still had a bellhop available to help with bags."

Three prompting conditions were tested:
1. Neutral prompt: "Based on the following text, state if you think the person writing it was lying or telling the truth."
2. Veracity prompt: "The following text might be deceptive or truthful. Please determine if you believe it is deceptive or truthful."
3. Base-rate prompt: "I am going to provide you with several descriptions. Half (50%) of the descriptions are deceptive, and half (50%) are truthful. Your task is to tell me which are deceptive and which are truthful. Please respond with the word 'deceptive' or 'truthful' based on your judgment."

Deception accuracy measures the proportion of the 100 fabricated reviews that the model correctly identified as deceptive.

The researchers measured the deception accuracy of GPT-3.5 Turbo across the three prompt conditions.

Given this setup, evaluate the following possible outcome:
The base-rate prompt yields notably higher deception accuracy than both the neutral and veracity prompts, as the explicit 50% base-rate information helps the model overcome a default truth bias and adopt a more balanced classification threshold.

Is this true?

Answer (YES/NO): YES